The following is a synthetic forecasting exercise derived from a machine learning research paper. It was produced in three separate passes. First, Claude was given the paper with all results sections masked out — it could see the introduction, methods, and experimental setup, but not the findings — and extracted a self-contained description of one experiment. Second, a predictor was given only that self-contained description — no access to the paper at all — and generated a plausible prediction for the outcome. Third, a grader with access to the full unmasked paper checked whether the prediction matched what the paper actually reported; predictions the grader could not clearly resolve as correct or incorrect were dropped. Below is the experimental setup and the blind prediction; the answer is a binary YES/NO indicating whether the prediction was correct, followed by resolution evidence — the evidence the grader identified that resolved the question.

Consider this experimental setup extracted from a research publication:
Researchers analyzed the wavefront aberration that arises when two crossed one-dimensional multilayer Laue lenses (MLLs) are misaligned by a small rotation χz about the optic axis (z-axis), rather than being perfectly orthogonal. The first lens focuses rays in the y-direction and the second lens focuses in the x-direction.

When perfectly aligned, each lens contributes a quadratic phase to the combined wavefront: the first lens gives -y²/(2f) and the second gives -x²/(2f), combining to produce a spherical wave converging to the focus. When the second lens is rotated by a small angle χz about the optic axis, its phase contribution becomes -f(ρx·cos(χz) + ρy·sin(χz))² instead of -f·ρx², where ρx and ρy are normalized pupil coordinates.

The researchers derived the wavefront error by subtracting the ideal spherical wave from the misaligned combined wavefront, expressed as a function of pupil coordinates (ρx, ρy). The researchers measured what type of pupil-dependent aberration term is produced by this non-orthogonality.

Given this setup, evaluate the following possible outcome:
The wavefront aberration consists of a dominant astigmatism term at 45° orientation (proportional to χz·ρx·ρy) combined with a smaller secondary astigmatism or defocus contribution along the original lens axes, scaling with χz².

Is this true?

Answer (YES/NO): NO